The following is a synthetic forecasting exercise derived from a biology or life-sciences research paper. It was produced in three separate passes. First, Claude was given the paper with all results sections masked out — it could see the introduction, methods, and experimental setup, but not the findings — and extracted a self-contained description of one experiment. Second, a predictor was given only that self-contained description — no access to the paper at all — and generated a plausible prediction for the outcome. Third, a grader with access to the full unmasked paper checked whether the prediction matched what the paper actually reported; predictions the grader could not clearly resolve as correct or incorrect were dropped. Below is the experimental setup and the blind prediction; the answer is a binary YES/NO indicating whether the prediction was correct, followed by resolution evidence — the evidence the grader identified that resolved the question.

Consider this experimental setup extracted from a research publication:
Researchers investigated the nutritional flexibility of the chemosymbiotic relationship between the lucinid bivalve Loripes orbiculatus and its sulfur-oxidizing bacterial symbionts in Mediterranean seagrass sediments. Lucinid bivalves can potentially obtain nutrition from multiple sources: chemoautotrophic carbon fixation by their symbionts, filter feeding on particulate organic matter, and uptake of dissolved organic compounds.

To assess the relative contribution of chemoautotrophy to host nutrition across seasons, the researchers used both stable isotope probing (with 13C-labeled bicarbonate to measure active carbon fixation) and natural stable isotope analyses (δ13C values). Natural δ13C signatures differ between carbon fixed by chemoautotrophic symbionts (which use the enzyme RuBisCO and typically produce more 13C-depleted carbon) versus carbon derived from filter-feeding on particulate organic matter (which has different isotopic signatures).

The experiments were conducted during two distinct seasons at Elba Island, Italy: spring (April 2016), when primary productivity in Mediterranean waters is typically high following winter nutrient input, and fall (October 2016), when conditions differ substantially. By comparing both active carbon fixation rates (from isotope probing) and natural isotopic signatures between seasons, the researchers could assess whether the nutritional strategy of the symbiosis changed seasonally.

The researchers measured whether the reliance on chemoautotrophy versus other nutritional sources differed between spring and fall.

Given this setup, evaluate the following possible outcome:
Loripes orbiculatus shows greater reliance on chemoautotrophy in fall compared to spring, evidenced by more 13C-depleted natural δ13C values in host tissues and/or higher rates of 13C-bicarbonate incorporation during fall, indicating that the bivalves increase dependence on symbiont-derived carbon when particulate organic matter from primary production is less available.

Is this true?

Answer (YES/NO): YES